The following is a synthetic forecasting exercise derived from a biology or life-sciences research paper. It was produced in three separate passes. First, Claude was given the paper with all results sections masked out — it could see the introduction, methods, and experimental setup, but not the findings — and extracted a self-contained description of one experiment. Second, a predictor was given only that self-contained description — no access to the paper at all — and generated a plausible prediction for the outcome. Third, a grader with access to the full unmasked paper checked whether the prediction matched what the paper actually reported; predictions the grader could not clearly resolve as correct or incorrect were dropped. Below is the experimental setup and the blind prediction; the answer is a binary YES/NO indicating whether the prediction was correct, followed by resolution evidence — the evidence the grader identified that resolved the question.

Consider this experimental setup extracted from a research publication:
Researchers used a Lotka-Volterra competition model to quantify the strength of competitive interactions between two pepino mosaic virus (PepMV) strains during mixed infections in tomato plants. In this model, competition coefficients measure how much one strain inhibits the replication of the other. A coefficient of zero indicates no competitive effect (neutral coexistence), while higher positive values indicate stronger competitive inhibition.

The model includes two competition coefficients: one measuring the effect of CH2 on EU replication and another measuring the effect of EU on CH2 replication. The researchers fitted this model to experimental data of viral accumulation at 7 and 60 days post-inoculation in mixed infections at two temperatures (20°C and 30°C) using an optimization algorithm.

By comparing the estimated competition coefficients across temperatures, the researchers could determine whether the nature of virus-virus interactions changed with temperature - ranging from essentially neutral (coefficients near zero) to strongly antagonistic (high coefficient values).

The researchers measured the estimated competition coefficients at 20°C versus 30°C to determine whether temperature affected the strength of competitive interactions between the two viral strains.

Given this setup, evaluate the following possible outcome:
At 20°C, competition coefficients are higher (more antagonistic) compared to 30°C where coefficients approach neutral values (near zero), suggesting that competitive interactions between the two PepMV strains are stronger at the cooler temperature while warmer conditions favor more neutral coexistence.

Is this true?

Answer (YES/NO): NO